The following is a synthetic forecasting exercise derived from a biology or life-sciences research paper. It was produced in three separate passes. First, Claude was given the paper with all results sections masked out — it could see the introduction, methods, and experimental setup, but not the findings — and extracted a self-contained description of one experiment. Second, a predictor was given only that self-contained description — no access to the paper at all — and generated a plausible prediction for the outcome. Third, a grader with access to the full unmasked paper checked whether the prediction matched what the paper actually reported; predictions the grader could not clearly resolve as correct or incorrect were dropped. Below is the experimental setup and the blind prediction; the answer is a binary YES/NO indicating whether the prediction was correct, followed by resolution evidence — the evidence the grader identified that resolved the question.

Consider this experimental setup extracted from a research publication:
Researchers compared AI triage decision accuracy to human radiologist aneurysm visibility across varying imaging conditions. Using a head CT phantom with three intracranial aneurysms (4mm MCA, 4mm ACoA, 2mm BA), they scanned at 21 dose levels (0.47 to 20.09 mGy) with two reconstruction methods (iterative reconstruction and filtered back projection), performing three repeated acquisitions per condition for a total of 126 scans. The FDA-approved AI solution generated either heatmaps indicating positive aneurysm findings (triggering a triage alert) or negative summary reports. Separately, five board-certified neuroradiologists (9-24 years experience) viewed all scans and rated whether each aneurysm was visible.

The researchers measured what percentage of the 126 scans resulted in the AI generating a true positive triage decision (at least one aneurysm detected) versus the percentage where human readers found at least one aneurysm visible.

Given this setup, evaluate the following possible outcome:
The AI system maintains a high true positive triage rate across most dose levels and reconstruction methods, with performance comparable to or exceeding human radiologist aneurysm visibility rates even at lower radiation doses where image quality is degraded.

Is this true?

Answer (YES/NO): NO